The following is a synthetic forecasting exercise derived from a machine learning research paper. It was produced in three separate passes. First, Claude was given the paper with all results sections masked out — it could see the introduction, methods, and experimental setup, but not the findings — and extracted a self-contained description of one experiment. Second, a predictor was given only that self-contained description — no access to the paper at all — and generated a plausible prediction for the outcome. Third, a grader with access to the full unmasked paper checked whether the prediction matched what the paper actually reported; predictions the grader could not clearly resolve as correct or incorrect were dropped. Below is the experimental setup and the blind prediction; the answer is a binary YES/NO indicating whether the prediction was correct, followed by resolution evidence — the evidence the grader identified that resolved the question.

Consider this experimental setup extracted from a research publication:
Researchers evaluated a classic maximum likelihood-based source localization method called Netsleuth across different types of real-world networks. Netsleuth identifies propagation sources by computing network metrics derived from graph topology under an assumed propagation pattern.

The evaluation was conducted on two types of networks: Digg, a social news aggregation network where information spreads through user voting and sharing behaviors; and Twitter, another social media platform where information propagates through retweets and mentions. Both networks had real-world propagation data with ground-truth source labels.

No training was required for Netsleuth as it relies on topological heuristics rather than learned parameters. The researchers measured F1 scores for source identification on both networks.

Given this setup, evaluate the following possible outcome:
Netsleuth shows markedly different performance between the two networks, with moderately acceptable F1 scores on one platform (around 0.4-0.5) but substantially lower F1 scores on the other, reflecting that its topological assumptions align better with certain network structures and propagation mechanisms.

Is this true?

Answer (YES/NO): NO